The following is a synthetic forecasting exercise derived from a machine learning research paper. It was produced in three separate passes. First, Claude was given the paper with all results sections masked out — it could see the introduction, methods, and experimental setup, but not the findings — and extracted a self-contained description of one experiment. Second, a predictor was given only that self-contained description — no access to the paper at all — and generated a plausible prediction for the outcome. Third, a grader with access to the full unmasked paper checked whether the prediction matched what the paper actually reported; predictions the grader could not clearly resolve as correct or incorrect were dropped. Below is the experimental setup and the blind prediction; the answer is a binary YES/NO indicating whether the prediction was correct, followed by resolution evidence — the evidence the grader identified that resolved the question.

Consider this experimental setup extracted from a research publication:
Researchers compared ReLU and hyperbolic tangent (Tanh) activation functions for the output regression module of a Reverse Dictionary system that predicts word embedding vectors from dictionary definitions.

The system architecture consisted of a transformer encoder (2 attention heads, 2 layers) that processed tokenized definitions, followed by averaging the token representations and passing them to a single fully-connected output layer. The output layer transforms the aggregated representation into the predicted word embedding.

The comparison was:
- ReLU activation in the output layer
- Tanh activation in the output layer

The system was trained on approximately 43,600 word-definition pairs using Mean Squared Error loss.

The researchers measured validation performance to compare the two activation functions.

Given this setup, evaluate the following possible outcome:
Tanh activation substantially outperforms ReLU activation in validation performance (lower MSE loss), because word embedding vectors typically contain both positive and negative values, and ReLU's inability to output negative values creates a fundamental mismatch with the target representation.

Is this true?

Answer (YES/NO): NO